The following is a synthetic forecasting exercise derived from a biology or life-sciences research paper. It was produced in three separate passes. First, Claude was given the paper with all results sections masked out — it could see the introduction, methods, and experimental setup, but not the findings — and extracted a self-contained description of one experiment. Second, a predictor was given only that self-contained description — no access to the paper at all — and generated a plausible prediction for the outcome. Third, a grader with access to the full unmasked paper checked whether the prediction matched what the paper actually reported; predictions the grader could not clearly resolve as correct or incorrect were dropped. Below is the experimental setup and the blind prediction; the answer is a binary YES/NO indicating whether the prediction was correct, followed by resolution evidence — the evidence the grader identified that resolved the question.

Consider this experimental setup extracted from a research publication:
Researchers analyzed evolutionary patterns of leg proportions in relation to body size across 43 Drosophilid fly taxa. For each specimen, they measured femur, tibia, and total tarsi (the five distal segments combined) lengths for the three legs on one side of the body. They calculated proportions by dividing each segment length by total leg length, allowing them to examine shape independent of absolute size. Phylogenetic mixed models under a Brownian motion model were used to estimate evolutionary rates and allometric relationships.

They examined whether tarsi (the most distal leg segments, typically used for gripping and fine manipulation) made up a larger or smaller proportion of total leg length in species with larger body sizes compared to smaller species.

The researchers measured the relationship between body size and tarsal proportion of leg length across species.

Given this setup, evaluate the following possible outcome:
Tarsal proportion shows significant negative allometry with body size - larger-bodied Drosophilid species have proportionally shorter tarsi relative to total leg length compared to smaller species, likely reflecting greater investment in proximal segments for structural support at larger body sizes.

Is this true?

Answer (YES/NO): NO